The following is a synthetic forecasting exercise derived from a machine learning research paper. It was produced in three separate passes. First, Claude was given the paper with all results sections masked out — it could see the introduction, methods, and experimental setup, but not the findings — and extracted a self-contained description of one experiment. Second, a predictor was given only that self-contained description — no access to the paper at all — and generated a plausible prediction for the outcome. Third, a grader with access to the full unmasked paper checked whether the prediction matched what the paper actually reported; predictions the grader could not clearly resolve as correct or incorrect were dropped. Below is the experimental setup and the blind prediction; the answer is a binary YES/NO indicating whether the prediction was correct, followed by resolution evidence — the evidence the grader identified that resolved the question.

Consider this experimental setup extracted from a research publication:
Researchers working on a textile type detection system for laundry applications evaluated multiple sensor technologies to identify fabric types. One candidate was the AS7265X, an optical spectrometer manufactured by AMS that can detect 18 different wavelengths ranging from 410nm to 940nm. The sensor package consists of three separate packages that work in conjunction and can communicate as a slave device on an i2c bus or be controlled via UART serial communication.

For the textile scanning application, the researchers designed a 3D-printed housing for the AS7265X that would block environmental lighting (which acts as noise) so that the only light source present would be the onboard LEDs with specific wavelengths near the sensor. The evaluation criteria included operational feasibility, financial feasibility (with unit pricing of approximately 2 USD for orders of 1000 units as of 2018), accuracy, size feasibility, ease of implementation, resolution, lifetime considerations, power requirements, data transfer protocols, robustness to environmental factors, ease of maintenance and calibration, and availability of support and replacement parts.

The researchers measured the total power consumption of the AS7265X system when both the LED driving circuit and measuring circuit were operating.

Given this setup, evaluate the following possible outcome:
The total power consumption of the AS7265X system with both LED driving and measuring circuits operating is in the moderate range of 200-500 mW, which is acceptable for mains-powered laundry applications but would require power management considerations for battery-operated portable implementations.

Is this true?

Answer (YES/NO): NO